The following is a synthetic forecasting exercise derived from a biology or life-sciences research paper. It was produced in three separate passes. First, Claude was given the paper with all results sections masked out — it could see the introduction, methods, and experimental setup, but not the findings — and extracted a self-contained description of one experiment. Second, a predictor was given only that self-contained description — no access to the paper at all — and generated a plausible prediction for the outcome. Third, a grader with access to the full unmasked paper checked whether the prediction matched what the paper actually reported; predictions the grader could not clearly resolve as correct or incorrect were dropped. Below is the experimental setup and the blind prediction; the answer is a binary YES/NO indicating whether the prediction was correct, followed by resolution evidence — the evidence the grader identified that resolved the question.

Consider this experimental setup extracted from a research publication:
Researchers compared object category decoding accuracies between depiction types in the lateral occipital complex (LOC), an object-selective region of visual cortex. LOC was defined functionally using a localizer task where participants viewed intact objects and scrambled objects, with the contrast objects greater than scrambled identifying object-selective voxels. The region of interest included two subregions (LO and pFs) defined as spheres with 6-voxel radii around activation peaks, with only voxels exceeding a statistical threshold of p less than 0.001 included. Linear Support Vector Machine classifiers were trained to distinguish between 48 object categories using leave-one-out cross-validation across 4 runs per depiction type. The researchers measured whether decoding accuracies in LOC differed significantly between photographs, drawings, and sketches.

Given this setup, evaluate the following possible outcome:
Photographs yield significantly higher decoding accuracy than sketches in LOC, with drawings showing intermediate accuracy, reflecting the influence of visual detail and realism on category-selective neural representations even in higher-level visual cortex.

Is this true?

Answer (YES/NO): NO